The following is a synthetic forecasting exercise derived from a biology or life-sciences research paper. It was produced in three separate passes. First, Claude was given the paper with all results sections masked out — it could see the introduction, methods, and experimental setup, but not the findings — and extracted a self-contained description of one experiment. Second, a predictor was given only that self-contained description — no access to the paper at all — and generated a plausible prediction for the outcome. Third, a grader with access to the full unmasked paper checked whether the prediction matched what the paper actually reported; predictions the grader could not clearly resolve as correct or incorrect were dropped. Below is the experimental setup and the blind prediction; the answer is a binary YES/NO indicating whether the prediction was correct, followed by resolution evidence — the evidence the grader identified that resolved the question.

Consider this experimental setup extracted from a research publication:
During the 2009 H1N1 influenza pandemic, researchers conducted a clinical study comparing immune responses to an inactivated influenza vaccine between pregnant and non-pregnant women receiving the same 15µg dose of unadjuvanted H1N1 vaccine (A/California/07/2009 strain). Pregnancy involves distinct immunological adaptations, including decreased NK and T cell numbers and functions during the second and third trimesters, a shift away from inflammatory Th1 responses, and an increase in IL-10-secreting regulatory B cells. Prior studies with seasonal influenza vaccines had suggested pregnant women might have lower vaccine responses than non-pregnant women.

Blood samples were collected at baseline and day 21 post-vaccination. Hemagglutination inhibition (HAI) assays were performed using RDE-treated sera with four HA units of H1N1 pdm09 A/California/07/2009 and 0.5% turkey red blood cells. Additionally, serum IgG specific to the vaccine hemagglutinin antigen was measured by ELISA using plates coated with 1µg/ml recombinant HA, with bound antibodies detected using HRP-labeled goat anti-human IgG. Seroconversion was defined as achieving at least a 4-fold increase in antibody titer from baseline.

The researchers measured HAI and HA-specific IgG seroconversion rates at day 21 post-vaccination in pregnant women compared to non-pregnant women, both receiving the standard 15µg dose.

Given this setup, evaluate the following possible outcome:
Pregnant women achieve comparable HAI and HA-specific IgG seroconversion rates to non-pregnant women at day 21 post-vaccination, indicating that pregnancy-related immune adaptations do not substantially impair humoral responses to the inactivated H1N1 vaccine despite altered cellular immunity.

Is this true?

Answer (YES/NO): YES